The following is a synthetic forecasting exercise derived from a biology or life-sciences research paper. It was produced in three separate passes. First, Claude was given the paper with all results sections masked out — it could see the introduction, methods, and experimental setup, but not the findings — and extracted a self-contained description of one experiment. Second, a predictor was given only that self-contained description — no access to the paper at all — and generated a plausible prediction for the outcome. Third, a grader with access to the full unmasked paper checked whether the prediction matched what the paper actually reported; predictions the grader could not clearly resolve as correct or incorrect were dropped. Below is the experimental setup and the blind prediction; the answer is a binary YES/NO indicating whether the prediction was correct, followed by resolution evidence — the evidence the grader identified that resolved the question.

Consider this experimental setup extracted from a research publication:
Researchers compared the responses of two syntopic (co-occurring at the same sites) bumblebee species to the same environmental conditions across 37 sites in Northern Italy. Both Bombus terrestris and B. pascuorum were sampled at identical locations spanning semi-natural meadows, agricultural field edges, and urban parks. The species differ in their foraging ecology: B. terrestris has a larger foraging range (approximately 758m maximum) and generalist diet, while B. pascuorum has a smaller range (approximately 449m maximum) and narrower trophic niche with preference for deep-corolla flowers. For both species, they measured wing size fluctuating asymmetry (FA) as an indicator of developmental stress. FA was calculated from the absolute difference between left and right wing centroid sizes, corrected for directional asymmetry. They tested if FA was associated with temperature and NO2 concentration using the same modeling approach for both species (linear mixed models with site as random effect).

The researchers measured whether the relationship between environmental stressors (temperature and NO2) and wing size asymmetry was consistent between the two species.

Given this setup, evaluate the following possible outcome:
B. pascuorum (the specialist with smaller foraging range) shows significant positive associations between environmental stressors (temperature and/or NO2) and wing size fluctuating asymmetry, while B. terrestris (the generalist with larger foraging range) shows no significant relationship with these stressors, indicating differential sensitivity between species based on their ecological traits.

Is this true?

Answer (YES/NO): NO